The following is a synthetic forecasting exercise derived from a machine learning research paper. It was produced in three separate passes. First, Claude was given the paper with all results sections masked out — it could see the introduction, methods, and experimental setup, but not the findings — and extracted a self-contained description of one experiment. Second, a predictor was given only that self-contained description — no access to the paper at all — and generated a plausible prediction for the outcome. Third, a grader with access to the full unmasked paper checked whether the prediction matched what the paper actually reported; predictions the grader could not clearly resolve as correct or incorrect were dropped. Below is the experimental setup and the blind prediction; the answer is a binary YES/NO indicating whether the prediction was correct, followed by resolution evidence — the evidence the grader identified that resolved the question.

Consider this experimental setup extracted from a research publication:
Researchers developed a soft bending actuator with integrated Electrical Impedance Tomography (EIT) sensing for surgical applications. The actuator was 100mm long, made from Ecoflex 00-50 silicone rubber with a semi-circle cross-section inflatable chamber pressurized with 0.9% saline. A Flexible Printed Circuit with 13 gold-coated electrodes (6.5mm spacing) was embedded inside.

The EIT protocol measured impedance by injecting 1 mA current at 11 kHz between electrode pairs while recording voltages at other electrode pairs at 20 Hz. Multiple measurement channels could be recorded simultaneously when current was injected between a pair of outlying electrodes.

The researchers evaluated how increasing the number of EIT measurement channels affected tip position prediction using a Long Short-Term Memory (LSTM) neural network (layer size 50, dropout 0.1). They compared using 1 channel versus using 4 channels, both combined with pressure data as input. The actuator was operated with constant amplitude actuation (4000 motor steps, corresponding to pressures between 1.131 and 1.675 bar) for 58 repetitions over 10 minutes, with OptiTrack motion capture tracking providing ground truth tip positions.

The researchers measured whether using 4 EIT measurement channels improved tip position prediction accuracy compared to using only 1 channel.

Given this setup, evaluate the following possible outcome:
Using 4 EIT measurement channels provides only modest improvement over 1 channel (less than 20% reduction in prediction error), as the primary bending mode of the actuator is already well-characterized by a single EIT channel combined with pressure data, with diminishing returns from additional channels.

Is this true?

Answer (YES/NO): NO